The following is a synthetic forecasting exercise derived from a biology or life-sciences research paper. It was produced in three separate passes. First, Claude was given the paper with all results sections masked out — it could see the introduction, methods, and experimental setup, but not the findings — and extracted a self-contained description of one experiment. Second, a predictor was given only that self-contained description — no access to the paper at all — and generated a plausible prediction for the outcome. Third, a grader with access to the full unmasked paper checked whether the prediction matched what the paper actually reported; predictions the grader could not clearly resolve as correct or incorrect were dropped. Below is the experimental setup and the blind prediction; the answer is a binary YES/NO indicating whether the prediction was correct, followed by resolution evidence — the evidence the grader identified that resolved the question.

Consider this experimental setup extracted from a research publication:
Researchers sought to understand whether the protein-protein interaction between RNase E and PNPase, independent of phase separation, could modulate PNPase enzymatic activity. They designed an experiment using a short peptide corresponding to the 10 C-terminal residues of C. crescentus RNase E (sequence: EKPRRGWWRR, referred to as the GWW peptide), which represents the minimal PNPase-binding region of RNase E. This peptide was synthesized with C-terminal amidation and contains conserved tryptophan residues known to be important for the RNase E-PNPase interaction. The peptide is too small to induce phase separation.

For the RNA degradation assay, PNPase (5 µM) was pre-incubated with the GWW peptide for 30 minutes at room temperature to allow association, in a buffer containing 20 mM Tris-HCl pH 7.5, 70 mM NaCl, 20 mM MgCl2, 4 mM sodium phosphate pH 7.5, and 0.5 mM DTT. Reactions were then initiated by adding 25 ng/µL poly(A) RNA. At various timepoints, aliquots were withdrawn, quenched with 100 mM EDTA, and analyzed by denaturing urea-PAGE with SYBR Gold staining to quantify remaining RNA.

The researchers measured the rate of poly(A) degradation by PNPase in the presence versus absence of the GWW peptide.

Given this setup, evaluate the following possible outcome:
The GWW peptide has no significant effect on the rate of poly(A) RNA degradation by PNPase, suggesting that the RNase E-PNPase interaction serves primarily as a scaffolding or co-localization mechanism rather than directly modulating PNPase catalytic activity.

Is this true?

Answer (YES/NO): YES